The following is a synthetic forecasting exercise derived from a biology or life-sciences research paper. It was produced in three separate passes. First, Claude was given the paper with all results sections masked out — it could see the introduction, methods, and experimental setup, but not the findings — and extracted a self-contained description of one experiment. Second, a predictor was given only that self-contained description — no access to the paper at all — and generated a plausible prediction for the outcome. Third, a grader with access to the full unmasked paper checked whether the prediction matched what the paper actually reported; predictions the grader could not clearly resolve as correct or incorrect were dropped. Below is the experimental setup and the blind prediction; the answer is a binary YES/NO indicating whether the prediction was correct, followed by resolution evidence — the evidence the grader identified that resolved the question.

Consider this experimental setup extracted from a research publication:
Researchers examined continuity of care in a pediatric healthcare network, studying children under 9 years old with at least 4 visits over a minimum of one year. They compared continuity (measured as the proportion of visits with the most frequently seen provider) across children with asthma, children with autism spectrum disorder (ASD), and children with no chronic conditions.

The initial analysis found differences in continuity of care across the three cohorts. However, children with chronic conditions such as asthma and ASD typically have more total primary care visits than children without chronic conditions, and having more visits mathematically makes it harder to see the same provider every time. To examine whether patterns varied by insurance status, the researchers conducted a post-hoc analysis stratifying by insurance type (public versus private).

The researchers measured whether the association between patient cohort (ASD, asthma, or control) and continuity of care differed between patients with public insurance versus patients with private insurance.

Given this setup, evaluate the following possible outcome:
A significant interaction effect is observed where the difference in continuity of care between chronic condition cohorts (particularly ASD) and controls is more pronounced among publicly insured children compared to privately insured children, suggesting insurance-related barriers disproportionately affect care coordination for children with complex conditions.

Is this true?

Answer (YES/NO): NO